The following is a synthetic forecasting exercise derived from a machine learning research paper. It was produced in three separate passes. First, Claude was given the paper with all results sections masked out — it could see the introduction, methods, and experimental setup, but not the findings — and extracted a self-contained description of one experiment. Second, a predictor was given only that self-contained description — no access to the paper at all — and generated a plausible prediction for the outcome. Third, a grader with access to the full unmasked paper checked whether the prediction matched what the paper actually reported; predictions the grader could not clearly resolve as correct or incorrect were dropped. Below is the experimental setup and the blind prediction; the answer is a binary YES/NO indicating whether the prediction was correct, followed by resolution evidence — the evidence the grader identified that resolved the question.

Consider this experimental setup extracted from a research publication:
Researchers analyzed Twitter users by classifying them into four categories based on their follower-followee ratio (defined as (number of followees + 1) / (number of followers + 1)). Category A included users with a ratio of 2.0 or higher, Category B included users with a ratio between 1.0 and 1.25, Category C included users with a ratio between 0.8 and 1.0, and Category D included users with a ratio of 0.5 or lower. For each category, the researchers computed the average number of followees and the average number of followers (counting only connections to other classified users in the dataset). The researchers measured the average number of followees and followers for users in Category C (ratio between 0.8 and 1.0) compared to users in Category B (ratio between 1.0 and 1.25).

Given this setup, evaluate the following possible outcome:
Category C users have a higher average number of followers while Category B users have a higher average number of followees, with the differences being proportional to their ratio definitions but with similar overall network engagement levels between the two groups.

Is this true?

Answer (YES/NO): NO